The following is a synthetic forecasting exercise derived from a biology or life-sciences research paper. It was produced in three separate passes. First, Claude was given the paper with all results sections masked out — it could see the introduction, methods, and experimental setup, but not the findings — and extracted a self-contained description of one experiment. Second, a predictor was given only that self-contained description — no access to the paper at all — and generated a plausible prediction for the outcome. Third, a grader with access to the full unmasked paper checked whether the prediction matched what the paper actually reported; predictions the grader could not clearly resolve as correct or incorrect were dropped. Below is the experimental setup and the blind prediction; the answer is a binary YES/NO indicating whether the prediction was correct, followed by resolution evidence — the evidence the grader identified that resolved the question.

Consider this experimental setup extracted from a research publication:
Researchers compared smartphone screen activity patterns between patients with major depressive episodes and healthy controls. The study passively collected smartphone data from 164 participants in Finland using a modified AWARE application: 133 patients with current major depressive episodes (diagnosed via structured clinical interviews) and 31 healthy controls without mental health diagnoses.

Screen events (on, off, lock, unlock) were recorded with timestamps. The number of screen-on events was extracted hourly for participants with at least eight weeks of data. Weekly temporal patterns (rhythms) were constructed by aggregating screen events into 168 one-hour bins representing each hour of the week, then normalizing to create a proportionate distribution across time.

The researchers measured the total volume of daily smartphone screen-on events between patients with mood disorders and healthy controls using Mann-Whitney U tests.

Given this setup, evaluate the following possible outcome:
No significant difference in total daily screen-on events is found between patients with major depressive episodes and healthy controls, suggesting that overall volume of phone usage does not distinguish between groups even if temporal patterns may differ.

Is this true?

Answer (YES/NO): YES